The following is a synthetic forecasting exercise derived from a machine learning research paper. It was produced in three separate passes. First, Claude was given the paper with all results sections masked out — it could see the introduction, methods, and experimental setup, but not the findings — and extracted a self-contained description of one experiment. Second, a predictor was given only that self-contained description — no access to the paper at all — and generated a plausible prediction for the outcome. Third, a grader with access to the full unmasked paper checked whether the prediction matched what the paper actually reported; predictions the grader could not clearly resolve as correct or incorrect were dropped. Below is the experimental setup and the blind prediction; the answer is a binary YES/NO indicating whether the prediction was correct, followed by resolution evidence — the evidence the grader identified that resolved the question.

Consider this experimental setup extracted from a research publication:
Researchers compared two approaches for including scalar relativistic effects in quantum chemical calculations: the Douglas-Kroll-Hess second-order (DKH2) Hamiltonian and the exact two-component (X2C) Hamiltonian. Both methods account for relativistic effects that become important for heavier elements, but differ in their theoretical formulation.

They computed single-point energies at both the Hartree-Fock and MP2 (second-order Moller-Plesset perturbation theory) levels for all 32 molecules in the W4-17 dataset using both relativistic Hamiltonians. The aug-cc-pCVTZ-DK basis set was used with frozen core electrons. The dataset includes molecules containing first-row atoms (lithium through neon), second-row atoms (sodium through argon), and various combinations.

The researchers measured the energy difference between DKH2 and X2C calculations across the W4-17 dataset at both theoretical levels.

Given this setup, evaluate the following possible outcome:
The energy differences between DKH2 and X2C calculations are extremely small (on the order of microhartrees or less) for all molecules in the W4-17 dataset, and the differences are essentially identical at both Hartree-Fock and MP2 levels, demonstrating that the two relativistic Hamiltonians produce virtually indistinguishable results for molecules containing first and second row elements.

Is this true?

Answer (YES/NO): NO